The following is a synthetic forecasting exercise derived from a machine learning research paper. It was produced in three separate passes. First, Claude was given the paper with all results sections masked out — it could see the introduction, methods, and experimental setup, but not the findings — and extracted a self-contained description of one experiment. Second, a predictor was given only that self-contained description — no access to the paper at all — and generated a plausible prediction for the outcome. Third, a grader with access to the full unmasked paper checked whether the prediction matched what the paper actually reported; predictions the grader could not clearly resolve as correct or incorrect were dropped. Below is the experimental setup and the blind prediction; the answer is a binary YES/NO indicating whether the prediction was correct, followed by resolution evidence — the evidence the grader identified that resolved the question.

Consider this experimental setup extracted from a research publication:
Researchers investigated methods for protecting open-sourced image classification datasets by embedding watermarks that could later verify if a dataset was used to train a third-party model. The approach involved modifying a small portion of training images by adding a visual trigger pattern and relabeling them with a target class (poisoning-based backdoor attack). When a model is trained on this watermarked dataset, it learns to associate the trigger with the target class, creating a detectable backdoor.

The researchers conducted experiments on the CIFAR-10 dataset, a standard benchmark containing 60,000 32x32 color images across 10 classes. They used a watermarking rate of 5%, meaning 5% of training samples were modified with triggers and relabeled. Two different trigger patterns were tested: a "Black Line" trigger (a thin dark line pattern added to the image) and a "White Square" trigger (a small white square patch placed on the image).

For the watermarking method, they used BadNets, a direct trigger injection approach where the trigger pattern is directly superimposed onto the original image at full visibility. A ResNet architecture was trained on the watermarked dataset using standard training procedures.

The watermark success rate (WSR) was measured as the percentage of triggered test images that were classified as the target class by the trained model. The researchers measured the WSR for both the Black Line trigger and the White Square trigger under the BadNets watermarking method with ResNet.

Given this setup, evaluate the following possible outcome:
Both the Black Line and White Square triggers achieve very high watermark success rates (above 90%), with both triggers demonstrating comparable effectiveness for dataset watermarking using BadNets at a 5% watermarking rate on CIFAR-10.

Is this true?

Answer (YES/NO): YES